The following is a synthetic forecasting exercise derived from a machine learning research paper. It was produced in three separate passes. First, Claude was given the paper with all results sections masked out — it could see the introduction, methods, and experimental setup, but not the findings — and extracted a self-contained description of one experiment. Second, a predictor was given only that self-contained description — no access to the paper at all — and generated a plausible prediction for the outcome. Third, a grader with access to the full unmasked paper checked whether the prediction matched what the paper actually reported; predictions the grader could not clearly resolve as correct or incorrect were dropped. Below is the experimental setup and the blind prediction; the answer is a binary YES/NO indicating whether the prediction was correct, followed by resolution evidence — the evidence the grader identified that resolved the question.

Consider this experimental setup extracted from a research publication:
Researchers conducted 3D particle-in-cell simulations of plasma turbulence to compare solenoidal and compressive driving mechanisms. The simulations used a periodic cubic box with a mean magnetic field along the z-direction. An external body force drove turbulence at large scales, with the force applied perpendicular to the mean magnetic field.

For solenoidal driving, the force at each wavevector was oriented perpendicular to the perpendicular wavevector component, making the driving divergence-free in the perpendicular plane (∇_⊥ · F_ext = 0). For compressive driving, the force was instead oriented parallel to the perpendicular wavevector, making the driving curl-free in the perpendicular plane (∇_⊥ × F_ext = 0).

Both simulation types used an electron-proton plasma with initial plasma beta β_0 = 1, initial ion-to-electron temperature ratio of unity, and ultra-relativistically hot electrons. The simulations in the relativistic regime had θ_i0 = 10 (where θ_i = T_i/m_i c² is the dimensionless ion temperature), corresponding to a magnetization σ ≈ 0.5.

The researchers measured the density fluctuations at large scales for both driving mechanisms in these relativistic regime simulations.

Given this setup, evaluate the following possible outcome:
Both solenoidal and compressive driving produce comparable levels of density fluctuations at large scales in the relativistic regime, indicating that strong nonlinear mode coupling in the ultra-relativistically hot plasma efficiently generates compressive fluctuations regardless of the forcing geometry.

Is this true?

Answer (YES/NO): NO